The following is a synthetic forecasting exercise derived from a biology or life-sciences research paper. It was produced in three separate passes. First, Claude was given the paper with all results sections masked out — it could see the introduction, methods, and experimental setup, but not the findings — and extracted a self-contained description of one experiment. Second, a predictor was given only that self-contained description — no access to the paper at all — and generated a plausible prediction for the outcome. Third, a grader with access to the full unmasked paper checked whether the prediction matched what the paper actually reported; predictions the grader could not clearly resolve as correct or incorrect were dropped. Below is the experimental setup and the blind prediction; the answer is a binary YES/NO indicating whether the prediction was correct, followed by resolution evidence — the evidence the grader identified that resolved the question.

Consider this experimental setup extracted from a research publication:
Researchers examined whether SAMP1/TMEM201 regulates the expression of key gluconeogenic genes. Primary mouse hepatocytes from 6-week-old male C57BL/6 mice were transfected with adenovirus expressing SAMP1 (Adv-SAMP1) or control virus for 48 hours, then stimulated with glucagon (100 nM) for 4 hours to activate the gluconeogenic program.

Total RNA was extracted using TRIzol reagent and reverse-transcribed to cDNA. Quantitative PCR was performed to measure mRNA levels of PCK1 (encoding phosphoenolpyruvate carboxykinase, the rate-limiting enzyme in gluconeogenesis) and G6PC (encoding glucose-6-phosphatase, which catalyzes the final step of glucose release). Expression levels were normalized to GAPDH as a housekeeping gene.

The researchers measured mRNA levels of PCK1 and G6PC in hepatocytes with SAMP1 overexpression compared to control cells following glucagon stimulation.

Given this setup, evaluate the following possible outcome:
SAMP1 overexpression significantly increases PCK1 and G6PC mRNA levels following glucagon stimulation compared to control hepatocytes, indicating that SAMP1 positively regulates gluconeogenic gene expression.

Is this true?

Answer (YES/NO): YES